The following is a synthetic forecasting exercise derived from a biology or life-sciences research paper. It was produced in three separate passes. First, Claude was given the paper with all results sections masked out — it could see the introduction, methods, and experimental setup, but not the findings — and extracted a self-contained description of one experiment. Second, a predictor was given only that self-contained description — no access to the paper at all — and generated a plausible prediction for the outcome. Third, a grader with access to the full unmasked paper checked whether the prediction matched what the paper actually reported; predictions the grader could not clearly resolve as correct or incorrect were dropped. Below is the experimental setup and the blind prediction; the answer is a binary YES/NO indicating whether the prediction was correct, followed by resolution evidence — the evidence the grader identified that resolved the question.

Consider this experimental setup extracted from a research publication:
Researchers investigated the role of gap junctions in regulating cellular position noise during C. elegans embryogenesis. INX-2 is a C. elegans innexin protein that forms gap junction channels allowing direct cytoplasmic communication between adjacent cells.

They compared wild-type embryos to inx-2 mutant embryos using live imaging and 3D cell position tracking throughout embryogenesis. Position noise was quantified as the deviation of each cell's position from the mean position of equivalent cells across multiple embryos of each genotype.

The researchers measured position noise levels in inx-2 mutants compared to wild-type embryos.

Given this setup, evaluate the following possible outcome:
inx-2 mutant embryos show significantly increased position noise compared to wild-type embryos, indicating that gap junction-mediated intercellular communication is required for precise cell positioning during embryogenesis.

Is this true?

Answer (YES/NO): YES